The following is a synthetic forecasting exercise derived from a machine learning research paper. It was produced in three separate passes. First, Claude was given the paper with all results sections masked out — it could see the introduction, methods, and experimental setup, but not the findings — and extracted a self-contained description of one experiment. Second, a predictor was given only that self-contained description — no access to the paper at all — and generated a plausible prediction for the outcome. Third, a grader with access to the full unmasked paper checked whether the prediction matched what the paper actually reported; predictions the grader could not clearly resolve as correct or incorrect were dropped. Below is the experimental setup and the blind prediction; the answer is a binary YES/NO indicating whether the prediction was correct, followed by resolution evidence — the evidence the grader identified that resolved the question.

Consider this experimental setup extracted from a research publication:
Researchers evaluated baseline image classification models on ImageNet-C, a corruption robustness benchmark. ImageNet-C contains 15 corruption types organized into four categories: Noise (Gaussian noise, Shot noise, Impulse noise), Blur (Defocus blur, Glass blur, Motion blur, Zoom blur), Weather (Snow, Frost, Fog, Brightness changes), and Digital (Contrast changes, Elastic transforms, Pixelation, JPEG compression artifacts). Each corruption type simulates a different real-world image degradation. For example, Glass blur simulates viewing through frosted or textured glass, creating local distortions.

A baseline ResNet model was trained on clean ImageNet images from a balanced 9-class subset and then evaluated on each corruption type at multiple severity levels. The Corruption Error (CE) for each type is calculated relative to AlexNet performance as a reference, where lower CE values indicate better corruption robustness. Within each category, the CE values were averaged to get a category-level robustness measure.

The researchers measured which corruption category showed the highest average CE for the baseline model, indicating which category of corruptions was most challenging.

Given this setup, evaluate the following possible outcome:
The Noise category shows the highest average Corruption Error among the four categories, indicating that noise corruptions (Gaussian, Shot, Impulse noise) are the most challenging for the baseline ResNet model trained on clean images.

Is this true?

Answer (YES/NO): NO